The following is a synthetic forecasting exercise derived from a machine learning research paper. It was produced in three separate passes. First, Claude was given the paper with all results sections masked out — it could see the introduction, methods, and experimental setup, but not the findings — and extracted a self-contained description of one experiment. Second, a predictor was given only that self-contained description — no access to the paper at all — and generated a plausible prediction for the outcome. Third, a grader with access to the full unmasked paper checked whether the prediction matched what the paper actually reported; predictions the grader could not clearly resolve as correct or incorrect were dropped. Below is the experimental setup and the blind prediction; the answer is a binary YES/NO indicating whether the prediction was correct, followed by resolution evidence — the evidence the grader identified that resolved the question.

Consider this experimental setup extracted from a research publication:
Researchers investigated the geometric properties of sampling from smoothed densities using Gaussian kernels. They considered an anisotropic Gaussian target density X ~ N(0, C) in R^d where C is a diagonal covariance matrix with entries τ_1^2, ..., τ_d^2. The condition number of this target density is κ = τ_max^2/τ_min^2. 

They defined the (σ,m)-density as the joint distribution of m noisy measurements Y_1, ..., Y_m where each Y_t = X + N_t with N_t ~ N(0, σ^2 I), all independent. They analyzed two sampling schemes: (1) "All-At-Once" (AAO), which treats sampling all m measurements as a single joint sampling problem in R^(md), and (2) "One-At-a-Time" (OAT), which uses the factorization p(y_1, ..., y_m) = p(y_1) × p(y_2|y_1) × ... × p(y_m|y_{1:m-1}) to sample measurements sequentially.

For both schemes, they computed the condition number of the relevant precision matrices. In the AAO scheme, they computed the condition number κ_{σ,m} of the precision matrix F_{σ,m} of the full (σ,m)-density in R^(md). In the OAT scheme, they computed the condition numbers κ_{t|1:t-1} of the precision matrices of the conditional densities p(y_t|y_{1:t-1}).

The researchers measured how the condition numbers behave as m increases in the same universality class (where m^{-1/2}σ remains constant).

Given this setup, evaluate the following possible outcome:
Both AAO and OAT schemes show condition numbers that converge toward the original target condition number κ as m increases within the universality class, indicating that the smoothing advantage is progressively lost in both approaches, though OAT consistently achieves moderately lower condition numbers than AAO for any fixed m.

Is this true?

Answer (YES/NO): NO